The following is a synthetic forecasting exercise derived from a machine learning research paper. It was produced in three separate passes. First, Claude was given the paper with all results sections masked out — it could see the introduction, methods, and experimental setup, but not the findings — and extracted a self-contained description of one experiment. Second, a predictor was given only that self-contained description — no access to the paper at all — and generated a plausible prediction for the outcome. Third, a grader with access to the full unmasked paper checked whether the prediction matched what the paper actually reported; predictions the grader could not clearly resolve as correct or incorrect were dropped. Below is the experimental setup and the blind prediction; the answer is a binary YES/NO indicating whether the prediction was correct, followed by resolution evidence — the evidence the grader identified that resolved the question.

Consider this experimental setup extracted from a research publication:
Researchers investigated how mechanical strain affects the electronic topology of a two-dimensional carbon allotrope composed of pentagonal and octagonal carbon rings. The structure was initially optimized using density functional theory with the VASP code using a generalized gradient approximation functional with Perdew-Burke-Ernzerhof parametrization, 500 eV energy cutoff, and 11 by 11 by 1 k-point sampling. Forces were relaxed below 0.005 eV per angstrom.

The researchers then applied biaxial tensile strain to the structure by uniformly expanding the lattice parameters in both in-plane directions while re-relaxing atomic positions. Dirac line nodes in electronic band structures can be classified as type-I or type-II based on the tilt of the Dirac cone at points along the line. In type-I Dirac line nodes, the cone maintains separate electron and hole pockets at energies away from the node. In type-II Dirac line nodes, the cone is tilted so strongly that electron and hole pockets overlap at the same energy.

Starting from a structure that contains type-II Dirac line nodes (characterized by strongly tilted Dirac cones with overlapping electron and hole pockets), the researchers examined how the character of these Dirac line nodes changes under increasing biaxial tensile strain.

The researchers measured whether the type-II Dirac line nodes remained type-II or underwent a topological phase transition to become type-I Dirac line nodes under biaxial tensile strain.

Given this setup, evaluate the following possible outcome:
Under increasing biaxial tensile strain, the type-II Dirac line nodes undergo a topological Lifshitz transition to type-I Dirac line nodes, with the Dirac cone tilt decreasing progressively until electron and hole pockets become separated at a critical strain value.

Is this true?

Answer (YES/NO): YES